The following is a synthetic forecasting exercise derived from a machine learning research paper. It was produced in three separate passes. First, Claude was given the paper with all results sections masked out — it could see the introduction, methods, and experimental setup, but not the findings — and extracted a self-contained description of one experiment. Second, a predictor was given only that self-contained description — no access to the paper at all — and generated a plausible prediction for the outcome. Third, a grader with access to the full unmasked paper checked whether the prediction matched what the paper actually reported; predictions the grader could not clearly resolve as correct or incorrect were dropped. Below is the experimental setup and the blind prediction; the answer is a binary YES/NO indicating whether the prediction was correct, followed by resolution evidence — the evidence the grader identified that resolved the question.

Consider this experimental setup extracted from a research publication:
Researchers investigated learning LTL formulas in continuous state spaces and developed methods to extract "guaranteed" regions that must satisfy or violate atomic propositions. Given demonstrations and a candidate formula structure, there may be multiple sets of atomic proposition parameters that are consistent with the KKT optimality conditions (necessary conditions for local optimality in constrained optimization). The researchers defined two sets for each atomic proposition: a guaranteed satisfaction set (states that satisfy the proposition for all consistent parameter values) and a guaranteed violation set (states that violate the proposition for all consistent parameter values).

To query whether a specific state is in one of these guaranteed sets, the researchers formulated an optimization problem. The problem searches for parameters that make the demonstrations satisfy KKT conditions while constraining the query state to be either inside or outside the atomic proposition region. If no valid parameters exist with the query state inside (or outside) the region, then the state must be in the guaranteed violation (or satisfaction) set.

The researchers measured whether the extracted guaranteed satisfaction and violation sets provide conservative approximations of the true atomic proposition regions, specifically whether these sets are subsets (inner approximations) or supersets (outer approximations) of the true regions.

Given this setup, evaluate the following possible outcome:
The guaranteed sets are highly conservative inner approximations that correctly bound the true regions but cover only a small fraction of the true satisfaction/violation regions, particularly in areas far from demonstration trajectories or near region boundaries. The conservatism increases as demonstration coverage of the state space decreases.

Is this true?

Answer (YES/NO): NO